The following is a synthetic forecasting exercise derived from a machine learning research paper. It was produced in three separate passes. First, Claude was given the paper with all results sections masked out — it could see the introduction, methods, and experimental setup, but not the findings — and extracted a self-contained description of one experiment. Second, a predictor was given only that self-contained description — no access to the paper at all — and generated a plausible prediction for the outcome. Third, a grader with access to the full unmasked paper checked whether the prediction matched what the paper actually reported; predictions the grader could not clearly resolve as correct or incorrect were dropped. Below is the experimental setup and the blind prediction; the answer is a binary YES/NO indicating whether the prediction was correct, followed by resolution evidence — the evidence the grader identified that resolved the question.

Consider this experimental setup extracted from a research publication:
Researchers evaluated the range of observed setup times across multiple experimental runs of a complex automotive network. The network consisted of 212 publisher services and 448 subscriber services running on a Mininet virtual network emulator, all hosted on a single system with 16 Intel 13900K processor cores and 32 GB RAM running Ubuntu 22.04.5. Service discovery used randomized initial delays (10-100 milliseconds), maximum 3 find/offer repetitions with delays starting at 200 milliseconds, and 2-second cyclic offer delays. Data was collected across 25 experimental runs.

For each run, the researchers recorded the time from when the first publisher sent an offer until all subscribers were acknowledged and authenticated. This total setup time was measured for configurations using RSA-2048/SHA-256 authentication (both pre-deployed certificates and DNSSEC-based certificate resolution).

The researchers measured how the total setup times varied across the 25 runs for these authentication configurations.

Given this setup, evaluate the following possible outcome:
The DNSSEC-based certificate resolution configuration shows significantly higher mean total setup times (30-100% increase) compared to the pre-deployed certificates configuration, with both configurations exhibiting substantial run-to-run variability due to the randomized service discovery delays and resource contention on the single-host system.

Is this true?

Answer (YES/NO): NO